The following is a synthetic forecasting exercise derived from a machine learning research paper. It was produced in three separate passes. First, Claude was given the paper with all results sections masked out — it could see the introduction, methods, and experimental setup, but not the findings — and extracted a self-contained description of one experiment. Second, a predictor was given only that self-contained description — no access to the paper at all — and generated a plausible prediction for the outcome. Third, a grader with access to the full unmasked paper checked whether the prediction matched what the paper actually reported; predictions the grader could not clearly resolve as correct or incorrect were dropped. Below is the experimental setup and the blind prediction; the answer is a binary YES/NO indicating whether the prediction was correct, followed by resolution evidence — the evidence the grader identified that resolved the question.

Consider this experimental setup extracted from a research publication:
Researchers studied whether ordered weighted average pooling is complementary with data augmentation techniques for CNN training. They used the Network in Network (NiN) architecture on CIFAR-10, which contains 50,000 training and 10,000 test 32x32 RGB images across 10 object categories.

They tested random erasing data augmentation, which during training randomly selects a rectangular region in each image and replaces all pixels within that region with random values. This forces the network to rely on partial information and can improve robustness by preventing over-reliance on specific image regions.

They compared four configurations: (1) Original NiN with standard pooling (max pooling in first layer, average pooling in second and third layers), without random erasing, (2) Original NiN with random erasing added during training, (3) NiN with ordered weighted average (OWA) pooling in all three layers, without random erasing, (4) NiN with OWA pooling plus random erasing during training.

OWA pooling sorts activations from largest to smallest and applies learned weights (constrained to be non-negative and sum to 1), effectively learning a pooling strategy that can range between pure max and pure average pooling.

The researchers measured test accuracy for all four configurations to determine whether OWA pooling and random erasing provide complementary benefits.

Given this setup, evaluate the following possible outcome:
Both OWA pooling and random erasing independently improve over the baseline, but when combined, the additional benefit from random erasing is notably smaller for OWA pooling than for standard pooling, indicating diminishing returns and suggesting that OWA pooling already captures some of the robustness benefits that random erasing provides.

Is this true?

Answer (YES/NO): NO